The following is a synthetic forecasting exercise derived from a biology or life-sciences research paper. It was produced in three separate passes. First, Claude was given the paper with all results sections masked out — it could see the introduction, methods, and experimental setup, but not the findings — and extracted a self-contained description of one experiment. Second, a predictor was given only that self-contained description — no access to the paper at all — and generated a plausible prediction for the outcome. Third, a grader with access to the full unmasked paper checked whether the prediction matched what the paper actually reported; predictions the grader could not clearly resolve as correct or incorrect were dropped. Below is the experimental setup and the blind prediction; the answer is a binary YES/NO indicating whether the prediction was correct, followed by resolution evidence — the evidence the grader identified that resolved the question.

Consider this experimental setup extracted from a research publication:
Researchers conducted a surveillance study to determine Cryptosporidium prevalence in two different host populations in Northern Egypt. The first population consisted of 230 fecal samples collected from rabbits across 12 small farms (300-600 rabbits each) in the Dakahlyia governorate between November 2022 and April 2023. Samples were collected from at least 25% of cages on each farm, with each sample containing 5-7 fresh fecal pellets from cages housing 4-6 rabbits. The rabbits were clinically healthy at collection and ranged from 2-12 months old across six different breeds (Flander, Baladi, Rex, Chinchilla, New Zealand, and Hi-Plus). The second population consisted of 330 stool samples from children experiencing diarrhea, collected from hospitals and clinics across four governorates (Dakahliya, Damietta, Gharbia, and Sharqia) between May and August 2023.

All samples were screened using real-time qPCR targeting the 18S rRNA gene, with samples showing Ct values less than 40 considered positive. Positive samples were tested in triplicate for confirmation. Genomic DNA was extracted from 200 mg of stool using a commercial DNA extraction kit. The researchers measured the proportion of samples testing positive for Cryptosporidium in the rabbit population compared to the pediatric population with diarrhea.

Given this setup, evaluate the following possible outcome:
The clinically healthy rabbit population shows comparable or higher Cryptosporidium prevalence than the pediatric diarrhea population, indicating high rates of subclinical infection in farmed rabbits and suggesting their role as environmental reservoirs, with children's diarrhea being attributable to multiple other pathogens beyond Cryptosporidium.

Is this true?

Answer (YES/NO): YES